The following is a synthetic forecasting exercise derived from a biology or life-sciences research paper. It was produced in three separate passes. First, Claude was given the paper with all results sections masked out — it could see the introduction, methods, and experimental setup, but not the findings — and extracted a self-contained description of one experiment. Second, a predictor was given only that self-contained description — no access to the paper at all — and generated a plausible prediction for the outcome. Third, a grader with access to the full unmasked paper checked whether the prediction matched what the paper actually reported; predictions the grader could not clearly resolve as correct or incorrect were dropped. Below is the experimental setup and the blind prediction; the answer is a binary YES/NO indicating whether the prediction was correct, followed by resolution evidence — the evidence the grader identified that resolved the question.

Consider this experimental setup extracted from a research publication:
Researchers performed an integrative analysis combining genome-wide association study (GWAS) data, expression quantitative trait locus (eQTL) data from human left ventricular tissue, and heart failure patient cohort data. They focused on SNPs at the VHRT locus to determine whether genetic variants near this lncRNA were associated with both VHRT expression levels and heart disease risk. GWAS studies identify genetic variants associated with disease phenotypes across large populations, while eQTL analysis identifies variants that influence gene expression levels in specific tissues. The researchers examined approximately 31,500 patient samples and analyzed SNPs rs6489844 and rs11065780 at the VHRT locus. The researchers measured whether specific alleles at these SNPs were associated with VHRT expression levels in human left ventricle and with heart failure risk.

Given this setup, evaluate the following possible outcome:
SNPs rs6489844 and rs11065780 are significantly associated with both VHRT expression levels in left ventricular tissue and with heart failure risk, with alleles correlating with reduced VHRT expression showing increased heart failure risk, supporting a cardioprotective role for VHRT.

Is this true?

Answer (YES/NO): NO